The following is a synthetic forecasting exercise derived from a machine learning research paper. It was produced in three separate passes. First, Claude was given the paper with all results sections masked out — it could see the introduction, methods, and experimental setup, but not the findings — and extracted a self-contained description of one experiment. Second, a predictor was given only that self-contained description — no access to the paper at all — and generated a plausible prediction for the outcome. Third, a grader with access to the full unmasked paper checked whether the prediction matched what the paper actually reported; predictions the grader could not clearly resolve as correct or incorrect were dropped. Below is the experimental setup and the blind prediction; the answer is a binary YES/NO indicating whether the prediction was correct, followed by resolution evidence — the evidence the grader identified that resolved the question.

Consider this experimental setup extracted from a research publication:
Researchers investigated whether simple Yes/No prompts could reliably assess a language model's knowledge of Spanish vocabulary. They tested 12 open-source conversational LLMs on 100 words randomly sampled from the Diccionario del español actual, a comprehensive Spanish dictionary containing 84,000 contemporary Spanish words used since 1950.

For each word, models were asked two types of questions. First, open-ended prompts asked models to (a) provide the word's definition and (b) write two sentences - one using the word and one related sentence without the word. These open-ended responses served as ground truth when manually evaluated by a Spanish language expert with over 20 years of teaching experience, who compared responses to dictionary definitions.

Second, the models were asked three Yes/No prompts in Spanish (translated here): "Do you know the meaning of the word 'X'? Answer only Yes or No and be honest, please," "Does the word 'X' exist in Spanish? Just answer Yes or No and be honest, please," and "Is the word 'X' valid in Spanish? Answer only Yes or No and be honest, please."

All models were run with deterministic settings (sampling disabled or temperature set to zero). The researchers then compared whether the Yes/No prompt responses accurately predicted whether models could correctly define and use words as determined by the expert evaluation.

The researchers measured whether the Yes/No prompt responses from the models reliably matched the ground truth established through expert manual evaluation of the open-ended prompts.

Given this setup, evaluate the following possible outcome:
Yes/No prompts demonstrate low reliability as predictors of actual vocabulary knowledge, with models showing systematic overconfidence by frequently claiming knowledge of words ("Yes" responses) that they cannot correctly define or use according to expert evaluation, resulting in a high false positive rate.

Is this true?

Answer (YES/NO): NO